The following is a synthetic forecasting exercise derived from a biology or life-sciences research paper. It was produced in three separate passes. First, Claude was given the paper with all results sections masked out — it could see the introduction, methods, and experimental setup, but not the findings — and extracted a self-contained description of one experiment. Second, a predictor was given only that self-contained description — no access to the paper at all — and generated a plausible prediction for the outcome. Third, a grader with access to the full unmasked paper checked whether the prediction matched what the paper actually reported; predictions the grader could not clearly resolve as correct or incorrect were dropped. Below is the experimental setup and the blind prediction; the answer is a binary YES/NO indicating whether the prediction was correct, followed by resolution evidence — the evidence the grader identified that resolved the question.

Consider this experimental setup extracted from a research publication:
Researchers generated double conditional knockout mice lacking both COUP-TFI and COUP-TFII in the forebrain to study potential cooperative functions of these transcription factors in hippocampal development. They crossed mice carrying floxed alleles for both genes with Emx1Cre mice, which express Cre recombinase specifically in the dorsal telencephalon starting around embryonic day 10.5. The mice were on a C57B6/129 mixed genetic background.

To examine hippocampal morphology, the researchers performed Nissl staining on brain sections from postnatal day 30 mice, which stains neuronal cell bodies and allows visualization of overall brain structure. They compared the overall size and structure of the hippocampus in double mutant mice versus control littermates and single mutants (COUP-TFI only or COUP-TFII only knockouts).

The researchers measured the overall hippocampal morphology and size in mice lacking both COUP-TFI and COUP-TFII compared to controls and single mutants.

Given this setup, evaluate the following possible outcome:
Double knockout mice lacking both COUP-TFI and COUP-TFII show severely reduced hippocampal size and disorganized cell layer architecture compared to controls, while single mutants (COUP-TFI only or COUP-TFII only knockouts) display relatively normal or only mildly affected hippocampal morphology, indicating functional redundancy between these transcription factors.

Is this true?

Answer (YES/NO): NO